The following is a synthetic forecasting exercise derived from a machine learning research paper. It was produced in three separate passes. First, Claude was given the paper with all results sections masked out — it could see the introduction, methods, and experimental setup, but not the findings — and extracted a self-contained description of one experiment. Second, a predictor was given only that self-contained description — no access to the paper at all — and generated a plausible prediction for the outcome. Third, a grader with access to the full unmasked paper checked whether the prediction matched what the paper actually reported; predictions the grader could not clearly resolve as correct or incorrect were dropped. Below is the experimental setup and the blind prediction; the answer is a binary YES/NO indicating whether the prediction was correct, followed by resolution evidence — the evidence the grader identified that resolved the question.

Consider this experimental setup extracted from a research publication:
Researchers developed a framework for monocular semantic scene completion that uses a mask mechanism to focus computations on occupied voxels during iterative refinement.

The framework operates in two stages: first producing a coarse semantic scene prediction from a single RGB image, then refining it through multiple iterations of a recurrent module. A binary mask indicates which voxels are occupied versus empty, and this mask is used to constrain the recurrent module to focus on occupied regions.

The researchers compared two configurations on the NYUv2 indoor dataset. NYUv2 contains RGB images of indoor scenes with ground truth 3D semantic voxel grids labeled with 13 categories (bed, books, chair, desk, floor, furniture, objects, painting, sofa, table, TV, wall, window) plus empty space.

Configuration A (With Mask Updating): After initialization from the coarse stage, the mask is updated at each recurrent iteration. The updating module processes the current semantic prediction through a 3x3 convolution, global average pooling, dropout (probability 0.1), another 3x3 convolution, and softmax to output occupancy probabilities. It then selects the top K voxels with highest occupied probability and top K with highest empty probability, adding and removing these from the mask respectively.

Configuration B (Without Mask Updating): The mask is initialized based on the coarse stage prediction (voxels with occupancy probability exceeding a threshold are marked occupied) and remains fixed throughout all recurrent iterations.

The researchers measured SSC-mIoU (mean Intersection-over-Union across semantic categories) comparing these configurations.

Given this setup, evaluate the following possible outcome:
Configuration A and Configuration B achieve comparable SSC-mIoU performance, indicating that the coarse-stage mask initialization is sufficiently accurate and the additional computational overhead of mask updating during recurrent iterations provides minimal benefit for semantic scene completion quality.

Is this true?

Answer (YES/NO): NO